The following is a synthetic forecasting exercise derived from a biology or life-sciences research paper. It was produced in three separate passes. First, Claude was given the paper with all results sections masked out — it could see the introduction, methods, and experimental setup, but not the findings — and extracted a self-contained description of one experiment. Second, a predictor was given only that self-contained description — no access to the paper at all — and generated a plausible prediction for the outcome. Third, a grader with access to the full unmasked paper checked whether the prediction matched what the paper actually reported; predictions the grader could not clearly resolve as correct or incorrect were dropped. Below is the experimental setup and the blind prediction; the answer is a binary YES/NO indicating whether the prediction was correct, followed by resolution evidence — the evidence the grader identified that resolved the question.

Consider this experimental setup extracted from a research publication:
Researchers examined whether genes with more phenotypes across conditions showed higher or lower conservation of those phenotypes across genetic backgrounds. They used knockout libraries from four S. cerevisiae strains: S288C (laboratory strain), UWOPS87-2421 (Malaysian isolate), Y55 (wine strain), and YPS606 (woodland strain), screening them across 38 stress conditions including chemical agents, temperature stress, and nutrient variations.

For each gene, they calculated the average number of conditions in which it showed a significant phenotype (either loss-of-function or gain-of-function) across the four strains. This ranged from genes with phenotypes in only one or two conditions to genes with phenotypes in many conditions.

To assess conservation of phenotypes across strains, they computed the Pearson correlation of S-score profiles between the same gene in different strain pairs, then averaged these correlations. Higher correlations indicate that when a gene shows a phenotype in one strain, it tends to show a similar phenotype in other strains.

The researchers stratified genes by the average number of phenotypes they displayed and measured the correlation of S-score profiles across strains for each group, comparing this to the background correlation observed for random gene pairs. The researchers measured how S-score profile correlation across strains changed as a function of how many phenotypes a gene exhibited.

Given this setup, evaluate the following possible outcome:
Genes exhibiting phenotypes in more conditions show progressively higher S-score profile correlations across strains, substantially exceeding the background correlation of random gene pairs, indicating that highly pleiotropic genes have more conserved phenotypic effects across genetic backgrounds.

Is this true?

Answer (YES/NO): NO